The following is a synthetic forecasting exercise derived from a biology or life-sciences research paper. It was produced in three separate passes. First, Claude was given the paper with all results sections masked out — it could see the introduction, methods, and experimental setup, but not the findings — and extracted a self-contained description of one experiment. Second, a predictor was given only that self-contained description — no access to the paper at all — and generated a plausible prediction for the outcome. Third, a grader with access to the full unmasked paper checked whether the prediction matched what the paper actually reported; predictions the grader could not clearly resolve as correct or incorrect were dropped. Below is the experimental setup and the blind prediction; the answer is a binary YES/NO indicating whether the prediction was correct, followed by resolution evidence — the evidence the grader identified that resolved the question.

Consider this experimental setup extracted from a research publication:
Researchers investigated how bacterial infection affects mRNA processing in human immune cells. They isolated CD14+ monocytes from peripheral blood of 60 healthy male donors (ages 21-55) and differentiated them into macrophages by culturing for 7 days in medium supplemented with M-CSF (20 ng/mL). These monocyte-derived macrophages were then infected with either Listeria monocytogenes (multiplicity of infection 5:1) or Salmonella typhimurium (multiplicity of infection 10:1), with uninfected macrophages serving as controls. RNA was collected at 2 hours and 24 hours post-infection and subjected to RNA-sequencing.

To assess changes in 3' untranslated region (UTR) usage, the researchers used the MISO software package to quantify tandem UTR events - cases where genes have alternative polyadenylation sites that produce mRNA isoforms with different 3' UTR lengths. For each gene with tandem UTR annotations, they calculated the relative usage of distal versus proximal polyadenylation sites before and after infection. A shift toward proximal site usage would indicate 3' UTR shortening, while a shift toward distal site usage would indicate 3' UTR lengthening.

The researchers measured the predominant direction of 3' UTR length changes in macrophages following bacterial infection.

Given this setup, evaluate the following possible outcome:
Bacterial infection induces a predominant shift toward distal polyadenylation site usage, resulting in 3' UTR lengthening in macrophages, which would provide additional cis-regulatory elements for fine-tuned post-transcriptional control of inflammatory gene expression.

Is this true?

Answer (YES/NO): NO